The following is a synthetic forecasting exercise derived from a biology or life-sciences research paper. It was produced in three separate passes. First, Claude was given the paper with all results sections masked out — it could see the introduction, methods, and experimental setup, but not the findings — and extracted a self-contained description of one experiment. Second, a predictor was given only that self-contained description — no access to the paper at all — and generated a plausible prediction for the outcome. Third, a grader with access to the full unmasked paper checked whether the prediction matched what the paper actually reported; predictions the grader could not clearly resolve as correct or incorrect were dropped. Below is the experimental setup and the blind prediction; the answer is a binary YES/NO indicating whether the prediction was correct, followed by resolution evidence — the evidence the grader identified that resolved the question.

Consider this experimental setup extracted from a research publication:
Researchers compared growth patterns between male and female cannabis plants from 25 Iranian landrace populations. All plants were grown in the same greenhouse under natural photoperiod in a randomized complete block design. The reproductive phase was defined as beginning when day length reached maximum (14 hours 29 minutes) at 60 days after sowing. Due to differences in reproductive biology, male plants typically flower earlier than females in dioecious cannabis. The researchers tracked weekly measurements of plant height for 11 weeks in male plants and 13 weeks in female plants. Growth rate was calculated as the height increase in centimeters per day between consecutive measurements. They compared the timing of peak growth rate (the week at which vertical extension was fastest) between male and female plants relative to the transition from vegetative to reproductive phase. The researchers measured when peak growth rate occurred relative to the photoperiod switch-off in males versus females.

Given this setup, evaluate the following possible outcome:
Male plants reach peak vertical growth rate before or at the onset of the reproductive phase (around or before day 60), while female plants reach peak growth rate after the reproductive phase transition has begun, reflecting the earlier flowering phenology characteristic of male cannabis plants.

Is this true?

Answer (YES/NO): NO